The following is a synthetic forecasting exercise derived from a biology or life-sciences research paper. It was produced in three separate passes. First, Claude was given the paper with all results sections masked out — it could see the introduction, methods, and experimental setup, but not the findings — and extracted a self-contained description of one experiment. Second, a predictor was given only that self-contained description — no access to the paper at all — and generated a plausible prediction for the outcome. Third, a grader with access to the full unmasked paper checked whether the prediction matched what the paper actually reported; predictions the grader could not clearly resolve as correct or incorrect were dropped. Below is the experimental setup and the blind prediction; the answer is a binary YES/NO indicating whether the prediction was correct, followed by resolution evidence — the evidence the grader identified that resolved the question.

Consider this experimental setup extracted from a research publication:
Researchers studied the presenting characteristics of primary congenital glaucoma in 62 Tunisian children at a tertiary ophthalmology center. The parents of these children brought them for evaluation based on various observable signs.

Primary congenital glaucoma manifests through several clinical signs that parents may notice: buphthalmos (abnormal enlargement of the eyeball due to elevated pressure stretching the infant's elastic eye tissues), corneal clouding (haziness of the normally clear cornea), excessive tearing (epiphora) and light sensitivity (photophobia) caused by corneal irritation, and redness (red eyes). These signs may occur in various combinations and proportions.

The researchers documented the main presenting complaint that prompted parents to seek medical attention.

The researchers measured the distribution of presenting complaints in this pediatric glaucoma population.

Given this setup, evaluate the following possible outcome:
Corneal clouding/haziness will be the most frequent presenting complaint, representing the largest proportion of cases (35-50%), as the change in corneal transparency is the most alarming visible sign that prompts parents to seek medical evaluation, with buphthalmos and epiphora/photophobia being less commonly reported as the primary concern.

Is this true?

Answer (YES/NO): NO